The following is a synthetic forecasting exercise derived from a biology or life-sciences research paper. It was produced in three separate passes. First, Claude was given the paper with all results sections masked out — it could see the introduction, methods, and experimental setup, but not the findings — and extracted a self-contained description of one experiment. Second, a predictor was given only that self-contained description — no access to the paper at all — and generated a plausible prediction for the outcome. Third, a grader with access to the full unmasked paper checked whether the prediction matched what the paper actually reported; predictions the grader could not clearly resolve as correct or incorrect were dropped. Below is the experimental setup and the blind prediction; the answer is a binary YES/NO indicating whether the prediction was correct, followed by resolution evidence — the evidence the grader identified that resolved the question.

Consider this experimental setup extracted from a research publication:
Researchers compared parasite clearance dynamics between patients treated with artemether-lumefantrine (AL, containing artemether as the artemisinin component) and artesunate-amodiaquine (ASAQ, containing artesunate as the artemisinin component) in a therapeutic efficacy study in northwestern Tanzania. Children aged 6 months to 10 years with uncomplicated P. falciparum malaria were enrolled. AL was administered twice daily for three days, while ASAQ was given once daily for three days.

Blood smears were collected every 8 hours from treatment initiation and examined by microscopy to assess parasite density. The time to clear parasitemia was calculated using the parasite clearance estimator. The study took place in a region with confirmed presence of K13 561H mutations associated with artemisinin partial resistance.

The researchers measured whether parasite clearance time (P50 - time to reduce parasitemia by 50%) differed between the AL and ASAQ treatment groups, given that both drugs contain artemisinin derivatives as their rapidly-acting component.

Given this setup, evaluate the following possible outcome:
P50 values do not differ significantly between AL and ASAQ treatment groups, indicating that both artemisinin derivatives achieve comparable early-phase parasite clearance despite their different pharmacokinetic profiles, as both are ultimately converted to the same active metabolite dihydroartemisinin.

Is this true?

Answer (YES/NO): YES